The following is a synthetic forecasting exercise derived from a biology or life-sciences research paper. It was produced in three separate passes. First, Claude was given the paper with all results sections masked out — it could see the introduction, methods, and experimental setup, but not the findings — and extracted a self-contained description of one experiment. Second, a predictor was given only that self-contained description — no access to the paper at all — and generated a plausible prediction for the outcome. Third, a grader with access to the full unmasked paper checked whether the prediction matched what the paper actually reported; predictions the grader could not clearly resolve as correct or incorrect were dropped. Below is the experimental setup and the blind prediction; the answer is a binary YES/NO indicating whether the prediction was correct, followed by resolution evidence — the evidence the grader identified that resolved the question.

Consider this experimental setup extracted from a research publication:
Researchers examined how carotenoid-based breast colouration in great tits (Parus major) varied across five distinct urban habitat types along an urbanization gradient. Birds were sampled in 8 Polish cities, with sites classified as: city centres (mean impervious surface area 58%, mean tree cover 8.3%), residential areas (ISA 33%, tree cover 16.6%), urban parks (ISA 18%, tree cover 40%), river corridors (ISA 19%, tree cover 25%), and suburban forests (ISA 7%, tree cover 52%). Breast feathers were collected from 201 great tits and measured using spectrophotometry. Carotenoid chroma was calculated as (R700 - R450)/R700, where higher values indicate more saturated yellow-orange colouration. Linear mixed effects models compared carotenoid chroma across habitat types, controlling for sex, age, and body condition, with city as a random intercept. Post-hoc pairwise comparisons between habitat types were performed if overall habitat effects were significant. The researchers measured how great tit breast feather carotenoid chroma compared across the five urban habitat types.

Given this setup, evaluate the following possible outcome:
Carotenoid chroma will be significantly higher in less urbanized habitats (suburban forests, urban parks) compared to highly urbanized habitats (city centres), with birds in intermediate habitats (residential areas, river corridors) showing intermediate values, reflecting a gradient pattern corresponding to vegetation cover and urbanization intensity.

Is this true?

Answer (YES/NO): NO